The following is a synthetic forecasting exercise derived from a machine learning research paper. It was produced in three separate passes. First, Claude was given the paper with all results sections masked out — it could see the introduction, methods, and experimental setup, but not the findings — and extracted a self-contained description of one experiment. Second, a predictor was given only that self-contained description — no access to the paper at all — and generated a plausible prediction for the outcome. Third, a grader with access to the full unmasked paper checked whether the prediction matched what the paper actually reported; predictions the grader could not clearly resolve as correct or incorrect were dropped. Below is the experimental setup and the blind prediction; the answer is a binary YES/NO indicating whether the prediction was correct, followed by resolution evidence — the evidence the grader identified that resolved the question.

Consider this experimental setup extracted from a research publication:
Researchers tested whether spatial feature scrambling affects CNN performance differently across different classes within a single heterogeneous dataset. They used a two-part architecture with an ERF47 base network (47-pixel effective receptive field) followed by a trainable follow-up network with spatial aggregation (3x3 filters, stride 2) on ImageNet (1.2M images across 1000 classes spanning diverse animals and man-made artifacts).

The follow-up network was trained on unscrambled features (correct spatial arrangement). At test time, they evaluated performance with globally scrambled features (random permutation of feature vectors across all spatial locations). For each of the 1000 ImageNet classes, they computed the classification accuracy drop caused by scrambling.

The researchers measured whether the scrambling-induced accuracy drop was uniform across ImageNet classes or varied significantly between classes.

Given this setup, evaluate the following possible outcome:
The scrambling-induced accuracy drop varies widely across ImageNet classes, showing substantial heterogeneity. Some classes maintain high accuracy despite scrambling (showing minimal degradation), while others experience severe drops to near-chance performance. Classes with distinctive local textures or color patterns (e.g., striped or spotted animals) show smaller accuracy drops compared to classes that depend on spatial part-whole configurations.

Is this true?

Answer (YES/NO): YES